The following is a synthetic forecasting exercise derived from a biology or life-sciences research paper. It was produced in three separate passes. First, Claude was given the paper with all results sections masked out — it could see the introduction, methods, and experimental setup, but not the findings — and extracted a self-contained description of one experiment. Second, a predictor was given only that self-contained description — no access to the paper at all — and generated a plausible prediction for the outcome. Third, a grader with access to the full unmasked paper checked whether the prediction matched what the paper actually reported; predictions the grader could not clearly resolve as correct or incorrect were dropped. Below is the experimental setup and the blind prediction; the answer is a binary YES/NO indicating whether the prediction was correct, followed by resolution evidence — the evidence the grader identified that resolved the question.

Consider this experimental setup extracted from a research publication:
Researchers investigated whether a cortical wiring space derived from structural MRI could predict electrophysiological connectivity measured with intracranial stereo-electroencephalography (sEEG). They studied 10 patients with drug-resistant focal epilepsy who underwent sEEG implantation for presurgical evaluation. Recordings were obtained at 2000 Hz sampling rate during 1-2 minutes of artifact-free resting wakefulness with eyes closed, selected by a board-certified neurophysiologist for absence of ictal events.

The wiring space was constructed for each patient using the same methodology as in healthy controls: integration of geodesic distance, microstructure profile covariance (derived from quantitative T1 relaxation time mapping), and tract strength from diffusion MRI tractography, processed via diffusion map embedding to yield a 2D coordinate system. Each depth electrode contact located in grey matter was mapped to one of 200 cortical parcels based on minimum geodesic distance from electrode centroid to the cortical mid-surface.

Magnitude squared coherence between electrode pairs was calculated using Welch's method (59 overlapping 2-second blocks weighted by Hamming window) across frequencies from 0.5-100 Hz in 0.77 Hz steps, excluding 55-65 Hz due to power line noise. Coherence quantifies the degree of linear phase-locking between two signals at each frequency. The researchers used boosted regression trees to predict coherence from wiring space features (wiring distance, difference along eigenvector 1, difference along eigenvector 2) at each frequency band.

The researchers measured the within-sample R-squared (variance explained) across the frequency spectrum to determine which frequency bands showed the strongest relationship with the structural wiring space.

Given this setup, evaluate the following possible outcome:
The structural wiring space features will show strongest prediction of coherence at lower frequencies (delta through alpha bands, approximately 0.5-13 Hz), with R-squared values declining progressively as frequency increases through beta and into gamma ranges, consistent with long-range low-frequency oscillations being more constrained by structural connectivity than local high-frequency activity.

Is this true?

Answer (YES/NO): NO